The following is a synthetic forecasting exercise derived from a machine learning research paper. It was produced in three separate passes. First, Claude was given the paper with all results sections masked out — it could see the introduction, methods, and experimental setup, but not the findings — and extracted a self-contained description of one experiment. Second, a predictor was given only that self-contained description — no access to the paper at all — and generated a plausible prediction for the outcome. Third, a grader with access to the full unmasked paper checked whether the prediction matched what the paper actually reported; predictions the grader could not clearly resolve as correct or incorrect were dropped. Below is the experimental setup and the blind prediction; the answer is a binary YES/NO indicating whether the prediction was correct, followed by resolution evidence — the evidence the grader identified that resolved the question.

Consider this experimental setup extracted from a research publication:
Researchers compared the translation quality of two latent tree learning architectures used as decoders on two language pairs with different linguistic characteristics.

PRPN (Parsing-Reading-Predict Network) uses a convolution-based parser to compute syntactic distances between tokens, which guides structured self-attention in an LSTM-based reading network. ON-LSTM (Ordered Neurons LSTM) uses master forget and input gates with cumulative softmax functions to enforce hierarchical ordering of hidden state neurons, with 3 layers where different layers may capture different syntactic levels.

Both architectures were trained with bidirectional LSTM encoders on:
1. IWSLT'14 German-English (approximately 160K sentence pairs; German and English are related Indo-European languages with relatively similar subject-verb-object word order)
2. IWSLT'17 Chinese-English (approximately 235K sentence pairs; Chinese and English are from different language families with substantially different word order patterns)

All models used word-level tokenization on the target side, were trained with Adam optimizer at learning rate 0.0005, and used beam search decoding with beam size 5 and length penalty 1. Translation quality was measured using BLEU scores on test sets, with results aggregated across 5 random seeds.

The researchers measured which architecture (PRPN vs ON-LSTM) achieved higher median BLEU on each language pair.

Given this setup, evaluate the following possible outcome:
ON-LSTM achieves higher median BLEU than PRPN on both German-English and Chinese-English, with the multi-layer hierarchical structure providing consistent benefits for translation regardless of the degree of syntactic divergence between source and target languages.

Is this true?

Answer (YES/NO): NO